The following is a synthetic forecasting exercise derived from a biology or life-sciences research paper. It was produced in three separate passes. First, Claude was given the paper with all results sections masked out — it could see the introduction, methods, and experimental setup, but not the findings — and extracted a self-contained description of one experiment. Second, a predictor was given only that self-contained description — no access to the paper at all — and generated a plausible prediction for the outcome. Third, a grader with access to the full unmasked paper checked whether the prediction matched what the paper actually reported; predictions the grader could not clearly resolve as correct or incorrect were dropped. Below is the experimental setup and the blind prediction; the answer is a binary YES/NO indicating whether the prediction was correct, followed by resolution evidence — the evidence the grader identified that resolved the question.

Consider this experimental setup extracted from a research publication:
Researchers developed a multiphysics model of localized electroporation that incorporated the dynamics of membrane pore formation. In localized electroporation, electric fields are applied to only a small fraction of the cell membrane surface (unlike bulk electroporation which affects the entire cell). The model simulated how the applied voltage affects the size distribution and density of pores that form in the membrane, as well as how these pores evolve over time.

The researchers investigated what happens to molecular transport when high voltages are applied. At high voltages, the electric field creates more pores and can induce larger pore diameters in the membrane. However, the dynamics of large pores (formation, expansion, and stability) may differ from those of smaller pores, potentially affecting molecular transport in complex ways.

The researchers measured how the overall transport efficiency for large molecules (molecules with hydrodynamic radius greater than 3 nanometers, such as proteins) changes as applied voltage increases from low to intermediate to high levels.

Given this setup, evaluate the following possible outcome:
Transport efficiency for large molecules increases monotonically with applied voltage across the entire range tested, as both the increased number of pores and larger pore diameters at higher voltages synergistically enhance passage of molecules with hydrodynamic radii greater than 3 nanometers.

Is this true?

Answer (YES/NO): NO